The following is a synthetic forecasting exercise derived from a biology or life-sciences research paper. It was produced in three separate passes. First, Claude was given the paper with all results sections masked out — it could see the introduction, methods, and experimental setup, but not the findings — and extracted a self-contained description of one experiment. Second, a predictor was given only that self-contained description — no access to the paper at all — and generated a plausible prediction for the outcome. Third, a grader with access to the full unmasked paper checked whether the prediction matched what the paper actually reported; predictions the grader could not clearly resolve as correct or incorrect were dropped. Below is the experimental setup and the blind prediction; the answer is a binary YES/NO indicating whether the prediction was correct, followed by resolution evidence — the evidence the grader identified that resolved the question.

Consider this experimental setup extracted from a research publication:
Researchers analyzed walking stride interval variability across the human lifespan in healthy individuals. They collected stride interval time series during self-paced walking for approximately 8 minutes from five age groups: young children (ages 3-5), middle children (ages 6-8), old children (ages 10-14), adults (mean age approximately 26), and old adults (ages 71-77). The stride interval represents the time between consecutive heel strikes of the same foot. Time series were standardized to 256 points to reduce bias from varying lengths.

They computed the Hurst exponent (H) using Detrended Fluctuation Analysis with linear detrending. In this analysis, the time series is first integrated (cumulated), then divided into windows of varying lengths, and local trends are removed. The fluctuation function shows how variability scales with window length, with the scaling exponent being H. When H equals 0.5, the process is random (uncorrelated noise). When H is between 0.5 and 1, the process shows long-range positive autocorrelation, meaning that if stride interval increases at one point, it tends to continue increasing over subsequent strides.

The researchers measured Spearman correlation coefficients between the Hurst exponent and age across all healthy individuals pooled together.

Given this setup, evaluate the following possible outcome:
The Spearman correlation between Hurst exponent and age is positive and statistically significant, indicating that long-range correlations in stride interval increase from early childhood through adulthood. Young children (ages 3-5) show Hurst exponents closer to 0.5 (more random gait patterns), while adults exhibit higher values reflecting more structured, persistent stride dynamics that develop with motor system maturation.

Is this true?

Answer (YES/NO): NO